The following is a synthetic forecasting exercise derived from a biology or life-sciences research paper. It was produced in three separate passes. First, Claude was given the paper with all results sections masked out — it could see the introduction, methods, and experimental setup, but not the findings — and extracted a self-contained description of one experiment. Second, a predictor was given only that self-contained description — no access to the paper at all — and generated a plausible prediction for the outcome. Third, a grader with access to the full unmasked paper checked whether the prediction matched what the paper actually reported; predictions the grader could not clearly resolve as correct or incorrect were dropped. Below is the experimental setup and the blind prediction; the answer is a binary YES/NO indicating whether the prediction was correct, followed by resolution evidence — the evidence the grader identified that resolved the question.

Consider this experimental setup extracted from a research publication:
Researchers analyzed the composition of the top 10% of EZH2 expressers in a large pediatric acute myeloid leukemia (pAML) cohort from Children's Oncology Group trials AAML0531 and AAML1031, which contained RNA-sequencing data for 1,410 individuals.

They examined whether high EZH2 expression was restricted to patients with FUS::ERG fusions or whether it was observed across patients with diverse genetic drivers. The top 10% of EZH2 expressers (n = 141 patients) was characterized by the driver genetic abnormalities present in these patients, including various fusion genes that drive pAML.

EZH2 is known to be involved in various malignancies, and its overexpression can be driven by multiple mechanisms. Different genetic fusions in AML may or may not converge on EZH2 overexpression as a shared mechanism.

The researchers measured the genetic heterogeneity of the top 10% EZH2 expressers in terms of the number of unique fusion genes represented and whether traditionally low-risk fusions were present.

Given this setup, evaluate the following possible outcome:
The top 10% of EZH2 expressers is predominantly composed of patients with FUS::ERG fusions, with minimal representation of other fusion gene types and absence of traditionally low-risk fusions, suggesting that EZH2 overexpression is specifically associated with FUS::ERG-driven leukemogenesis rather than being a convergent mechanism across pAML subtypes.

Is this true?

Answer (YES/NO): NO